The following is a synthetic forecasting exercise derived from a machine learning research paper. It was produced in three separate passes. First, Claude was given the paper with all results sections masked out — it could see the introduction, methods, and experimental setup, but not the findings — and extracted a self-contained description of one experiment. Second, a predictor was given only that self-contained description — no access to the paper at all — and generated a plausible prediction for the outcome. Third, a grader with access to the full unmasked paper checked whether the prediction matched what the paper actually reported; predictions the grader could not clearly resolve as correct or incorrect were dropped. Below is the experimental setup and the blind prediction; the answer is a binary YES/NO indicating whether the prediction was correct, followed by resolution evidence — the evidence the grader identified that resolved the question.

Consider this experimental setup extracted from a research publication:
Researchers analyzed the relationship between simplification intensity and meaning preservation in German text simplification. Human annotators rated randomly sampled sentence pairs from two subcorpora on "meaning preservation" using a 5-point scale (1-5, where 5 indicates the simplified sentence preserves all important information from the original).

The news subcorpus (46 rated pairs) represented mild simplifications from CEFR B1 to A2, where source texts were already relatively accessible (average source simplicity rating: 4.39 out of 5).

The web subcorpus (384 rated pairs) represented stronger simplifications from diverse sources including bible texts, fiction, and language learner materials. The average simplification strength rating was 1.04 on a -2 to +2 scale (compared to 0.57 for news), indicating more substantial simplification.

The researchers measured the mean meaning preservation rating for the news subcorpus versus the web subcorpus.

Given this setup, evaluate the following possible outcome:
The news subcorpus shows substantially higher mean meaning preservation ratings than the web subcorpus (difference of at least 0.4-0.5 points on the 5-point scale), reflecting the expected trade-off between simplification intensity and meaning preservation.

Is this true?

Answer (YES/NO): NO